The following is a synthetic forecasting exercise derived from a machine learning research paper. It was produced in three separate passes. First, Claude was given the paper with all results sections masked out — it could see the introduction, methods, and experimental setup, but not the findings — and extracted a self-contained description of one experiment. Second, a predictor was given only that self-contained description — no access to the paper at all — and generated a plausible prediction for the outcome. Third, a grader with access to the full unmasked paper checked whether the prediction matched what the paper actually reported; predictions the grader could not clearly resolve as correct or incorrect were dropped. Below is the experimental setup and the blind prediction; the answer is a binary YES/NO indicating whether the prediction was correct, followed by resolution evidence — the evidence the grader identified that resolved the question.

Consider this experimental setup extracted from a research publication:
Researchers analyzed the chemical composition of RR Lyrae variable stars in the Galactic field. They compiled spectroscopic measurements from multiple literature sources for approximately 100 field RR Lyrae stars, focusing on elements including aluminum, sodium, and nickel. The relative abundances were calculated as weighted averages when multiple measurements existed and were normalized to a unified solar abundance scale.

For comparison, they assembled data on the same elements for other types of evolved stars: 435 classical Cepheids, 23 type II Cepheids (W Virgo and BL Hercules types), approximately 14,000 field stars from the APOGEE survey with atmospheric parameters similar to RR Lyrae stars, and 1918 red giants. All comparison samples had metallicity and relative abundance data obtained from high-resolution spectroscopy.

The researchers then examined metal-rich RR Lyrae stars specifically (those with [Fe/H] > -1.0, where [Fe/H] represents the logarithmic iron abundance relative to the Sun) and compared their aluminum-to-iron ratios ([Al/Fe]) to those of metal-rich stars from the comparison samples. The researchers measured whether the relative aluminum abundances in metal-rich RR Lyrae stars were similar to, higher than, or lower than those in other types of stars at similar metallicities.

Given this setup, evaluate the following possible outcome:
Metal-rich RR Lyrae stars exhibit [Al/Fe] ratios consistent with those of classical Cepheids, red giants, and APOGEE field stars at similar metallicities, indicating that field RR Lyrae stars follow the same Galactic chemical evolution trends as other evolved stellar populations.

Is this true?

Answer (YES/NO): NO